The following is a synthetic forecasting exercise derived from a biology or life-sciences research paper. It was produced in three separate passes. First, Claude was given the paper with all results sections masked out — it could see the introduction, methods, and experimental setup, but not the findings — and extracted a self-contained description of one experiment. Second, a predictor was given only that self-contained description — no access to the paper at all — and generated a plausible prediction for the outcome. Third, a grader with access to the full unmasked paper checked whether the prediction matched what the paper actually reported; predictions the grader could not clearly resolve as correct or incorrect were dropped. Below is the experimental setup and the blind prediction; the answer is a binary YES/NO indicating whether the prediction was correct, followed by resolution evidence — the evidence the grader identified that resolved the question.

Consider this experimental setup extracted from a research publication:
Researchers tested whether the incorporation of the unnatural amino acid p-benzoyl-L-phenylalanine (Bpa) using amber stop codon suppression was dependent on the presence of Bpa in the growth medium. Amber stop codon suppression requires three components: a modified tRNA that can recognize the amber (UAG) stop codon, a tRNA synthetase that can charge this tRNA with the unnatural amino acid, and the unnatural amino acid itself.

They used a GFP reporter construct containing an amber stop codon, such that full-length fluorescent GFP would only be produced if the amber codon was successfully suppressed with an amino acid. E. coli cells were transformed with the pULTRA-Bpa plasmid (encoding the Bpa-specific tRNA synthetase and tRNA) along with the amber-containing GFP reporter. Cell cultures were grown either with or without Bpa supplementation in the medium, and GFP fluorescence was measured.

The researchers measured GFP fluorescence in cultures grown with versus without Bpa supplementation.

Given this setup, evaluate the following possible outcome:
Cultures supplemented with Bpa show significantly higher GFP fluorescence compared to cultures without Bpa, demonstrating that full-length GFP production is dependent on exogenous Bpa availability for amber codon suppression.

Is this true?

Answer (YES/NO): YES